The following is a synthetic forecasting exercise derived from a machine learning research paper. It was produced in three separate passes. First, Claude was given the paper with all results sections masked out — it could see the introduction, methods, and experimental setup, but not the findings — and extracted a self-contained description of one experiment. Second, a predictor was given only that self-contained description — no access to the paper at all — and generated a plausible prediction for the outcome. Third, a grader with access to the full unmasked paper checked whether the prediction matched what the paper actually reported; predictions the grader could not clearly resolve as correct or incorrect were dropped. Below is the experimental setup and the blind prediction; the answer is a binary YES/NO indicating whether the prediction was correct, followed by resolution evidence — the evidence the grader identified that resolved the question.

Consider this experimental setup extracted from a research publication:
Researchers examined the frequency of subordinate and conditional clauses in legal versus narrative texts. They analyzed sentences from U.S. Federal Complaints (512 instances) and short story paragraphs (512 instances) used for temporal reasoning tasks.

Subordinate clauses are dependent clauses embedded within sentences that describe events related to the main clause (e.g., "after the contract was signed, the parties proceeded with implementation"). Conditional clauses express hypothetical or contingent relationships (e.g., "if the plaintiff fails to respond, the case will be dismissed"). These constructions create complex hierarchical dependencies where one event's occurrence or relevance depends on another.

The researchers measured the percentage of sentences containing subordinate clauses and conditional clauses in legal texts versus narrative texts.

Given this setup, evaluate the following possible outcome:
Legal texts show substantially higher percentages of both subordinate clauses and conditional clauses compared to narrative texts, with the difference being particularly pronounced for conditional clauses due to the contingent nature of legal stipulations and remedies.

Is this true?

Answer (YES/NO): NO